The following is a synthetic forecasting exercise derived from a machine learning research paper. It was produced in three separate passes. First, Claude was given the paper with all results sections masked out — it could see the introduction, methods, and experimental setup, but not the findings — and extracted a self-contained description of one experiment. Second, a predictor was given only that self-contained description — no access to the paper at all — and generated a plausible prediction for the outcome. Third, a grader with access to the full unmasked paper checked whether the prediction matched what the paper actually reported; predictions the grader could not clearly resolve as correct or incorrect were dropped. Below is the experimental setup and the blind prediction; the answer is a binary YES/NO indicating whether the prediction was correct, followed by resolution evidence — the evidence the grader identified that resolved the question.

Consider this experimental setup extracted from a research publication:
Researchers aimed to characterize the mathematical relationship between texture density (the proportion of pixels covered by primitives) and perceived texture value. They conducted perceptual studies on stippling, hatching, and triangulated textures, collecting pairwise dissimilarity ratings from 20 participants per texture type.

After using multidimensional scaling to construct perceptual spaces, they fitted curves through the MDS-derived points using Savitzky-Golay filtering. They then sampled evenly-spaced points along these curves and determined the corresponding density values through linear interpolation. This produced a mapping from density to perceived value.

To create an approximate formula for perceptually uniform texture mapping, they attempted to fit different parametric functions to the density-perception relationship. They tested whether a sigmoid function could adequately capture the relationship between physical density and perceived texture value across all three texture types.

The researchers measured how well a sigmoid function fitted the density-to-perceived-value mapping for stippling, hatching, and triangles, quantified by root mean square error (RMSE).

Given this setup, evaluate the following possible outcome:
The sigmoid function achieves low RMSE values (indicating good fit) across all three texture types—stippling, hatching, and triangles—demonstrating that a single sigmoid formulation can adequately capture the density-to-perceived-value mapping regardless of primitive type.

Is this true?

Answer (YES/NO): YES